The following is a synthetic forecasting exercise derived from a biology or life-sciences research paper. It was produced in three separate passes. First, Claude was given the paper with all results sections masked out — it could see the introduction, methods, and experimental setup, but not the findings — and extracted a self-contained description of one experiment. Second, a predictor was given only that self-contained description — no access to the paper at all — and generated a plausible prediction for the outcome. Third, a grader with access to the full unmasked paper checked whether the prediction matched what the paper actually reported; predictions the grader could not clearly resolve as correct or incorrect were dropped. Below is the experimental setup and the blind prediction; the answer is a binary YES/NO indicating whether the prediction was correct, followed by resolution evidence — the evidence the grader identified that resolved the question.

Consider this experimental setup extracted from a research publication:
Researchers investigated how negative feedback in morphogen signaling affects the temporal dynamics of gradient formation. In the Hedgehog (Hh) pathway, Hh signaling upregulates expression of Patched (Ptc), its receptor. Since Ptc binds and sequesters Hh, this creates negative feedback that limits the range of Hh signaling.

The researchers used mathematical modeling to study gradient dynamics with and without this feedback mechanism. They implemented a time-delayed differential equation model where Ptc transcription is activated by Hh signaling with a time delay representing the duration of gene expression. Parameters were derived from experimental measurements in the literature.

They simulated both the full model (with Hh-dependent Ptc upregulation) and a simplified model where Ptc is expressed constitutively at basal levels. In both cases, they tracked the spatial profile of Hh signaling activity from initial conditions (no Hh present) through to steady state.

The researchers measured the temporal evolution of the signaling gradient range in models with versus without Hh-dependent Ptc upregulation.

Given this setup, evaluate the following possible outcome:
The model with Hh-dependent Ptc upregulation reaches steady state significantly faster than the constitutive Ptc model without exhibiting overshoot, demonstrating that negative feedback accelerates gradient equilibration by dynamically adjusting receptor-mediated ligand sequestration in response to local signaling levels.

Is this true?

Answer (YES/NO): NO